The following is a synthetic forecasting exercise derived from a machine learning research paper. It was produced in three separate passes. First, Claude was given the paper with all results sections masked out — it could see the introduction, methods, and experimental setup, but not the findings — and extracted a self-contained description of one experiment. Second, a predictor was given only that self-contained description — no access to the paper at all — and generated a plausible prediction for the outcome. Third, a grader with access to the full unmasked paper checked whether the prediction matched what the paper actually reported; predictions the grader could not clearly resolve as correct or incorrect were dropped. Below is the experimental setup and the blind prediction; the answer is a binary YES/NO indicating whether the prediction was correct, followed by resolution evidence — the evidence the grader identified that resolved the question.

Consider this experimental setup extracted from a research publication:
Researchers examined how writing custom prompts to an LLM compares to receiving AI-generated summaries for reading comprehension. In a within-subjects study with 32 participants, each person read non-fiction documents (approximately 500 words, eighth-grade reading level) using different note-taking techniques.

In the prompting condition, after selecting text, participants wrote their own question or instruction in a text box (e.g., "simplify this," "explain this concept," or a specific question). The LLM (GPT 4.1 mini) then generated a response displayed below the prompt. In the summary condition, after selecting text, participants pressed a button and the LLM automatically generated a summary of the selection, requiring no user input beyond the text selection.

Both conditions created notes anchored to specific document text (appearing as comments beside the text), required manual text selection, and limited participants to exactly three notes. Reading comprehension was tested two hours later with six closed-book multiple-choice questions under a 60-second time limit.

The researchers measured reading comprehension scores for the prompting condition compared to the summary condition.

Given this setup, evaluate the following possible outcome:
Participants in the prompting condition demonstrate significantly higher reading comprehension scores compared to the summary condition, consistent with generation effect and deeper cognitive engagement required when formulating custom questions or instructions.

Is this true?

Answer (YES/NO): NO